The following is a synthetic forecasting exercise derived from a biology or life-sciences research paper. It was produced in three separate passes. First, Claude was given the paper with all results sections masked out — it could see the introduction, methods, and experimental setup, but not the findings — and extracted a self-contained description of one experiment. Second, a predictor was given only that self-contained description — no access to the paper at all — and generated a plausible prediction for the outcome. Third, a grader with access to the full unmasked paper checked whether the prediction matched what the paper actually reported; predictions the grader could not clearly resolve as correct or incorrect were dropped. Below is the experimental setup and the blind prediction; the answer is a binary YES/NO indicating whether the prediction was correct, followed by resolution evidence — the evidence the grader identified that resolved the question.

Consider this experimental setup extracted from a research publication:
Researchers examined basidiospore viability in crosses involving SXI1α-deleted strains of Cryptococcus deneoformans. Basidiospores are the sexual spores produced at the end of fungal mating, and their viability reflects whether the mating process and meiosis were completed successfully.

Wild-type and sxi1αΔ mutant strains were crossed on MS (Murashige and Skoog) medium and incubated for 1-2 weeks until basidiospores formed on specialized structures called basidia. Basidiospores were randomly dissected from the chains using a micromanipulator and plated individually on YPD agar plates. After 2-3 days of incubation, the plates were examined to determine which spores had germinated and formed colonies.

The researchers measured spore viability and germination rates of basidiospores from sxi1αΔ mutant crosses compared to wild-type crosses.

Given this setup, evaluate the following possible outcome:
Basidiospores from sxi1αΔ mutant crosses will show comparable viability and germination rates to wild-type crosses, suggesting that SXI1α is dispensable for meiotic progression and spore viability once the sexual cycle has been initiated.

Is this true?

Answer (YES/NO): YES